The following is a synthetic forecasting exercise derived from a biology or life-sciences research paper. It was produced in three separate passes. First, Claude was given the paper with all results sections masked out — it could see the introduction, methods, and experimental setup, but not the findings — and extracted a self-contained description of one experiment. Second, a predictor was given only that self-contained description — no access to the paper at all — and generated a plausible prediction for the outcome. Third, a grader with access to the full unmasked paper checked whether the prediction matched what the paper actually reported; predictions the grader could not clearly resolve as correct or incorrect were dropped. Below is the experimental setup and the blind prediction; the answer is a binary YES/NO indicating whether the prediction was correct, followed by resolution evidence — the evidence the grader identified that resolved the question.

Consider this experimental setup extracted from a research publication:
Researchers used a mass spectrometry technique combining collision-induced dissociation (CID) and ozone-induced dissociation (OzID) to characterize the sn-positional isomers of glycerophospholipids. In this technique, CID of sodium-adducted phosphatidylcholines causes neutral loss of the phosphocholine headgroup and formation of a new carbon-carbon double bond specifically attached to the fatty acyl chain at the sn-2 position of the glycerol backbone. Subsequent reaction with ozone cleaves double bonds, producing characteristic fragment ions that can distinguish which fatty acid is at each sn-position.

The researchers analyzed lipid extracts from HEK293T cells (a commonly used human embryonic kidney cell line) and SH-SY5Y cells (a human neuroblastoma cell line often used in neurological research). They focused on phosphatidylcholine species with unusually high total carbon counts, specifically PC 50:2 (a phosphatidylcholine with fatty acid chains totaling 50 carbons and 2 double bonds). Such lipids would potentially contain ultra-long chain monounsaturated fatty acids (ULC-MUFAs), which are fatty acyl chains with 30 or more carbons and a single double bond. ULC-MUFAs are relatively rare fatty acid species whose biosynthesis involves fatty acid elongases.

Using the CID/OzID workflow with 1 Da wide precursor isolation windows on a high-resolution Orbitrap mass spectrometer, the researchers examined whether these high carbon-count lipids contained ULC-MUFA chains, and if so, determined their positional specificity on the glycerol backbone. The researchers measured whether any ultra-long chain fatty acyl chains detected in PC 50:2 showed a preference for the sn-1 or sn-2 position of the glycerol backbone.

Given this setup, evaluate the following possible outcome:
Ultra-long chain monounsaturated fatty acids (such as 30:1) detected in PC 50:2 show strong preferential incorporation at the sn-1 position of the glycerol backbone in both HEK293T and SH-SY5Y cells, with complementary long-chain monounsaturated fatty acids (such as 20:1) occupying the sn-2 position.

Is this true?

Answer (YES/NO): NO